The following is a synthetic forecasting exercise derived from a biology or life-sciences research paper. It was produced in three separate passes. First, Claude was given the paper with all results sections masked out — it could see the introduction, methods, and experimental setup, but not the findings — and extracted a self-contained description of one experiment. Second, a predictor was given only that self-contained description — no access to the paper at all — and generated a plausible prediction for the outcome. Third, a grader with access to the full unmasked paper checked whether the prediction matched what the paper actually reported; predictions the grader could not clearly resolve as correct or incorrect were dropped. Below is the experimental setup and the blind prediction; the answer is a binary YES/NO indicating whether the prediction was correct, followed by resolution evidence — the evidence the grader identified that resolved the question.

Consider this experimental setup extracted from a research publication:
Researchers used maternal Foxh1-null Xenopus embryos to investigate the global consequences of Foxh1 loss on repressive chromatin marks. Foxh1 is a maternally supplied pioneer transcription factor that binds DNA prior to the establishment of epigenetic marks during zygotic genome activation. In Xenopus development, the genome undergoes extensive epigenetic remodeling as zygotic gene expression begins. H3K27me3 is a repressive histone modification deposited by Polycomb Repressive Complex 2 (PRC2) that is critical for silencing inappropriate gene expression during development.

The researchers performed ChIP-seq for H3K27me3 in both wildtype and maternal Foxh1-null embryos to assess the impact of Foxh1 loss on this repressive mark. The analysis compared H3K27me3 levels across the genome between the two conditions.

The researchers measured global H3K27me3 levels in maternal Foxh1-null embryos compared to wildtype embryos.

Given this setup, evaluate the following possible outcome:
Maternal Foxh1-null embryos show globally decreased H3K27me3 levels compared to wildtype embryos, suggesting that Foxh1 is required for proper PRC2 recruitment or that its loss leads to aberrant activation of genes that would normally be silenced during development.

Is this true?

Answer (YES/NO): YES